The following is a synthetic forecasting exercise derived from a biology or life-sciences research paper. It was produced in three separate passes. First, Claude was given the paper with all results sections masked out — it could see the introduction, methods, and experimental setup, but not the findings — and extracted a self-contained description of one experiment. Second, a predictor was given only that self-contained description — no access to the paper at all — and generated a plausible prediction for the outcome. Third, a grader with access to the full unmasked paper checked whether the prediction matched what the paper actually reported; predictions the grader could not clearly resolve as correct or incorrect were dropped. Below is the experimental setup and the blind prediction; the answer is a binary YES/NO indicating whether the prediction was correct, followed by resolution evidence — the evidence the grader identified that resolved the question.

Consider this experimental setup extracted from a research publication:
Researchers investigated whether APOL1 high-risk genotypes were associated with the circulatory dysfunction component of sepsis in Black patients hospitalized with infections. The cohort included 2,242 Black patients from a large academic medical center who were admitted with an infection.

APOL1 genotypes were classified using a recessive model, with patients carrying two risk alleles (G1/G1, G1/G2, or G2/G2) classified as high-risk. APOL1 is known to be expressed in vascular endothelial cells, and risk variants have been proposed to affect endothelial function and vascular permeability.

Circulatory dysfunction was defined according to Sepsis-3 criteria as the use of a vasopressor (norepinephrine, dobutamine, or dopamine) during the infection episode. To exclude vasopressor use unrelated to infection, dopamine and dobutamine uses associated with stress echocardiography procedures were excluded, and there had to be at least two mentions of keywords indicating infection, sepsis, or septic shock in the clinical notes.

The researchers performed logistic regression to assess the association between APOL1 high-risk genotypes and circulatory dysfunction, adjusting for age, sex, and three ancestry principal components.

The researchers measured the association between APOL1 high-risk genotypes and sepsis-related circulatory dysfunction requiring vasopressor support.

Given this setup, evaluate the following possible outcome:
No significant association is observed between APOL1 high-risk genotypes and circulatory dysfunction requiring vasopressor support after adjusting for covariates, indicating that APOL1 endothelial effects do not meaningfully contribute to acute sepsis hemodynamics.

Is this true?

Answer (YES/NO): YES